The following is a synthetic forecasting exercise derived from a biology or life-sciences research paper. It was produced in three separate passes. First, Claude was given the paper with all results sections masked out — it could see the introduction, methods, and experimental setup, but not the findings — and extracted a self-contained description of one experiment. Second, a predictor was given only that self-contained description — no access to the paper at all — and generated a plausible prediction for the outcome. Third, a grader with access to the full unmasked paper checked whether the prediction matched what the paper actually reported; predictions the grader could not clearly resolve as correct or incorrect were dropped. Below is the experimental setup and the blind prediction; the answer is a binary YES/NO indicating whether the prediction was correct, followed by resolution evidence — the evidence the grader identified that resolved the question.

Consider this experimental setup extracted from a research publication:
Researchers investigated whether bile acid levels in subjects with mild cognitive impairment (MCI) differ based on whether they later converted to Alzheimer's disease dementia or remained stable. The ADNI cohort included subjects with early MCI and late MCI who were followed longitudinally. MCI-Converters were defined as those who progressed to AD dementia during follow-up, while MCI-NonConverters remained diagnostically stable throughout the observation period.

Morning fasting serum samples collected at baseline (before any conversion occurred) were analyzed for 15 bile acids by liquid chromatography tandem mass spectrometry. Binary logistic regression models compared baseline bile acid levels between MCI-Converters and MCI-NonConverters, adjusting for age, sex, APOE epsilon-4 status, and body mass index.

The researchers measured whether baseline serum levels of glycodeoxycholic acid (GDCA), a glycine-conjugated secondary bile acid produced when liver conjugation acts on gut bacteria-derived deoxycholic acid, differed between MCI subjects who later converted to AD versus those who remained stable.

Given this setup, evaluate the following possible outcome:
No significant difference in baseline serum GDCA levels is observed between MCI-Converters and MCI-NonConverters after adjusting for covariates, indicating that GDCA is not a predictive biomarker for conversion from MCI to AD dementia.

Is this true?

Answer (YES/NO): YES